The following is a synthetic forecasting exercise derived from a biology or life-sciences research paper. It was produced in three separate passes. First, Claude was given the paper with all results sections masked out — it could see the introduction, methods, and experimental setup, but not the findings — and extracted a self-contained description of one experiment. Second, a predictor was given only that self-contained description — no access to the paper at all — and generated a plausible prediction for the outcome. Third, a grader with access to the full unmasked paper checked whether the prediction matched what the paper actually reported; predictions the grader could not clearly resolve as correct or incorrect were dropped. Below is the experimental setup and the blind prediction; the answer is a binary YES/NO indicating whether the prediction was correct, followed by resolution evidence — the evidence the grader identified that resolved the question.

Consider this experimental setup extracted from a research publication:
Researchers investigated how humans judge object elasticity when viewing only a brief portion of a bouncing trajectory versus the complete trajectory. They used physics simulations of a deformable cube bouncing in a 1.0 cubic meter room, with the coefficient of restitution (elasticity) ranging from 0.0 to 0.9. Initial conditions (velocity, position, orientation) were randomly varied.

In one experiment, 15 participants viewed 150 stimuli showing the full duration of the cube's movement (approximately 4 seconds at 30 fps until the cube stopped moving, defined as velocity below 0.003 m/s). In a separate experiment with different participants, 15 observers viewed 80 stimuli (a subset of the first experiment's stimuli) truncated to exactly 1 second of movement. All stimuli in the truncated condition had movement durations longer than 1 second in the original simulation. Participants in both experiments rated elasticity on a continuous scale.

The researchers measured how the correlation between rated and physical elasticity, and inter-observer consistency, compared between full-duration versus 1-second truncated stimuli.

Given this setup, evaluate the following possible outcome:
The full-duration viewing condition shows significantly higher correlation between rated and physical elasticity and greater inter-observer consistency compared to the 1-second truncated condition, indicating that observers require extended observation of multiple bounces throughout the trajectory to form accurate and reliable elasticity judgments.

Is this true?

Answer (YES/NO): NO